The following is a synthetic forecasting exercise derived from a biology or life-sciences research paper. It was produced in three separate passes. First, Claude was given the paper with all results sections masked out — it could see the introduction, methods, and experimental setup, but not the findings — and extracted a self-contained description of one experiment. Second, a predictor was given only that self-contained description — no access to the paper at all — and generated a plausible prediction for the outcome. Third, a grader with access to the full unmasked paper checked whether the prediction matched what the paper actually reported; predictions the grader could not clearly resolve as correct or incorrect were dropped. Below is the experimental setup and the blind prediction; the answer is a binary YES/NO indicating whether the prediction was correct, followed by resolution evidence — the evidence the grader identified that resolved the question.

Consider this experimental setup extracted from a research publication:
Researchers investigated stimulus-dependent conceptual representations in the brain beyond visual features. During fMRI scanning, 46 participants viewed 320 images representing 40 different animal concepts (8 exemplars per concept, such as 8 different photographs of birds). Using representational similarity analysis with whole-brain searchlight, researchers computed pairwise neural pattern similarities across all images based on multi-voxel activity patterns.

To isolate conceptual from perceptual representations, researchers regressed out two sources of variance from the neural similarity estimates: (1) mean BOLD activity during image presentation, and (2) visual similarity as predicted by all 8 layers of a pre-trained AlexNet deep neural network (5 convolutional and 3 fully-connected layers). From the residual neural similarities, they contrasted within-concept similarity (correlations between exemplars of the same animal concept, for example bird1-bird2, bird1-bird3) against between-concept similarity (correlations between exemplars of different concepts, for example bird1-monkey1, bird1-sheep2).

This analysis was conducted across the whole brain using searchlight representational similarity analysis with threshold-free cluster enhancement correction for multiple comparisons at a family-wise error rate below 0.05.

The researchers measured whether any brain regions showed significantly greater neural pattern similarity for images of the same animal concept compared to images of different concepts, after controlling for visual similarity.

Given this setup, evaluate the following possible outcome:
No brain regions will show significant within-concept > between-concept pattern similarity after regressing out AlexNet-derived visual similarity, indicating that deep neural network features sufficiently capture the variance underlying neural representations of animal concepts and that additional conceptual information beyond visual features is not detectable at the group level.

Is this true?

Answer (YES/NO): NO